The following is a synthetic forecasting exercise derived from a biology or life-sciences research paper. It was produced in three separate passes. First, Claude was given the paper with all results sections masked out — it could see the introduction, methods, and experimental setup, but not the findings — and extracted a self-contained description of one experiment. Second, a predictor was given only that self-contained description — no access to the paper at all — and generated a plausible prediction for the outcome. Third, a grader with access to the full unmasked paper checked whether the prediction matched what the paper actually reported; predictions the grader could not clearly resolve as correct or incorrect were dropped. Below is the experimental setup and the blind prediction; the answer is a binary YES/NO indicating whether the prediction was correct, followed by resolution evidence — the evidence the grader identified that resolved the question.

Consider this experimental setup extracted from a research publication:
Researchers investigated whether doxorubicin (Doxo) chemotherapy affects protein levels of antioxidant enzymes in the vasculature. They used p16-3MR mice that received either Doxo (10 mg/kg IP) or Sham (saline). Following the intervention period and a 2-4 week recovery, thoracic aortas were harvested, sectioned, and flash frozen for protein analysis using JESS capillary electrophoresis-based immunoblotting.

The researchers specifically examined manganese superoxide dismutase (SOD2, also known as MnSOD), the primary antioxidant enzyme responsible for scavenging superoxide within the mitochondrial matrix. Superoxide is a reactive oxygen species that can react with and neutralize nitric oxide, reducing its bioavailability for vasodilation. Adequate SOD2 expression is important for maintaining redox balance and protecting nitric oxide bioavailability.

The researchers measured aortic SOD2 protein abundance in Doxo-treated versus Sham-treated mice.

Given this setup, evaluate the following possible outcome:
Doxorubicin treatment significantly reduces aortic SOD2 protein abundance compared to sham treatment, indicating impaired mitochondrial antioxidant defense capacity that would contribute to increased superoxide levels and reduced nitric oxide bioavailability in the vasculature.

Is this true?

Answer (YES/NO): NO